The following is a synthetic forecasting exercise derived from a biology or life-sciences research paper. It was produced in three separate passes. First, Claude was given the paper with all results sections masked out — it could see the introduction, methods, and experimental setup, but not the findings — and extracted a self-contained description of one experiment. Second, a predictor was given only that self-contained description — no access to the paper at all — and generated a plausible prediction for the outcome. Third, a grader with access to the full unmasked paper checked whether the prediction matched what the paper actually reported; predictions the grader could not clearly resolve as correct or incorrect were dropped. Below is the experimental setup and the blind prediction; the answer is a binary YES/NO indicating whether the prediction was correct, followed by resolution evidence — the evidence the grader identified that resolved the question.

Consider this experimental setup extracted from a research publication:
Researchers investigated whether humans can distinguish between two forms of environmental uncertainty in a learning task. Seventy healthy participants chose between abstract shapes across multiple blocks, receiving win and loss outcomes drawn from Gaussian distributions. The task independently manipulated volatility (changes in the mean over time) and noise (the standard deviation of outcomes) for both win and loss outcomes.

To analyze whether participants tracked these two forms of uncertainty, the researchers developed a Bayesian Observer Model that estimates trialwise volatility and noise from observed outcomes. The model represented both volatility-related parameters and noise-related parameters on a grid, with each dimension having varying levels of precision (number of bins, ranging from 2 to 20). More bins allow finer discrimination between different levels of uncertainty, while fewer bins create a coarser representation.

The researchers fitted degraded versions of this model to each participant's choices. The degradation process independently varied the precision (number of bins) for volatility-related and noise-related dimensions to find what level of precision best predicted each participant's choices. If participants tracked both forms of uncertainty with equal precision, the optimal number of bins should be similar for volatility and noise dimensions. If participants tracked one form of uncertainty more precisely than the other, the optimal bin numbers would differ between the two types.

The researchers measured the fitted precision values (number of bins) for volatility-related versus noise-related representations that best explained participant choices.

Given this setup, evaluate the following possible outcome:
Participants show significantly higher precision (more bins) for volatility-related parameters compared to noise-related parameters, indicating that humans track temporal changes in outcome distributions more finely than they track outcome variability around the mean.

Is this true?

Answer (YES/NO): YES